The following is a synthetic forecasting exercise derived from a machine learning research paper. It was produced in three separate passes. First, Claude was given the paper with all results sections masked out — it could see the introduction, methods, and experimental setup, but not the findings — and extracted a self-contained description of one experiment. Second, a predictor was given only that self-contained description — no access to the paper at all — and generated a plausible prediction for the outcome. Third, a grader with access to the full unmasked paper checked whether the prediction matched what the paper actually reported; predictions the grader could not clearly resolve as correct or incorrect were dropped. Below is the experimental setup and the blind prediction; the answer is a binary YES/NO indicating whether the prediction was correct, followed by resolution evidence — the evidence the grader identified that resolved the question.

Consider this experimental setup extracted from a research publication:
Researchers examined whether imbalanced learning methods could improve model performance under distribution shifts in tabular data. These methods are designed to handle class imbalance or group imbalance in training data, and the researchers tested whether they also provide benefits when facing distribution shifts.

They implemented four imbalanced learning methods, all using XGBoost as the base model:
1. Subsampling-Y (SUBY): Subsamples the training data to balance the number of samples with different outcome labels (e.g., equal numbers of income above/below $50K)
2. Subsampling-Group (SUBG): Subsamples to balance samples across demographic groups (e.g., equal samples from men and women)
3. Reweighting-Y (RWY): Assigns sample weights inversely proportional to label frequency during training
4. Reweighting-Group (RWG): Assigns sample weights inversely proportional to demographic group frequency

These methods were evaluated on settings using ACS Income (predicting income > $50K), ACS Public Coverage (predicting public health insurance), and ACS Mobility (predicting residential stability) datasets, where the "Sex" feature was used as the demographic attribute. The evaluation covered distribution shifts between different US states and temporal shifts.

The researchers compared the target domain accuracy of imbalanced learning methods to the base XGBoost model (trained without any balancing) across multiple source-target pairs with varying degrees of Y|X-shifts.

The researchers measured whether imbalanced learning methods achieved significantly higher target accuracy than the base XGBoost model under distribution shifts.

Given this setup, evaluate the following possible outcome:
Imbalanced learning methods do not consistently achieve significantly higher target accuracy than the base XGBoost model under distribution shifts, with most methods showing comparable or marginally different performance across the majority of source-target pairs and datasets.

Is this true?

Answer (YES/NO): YES